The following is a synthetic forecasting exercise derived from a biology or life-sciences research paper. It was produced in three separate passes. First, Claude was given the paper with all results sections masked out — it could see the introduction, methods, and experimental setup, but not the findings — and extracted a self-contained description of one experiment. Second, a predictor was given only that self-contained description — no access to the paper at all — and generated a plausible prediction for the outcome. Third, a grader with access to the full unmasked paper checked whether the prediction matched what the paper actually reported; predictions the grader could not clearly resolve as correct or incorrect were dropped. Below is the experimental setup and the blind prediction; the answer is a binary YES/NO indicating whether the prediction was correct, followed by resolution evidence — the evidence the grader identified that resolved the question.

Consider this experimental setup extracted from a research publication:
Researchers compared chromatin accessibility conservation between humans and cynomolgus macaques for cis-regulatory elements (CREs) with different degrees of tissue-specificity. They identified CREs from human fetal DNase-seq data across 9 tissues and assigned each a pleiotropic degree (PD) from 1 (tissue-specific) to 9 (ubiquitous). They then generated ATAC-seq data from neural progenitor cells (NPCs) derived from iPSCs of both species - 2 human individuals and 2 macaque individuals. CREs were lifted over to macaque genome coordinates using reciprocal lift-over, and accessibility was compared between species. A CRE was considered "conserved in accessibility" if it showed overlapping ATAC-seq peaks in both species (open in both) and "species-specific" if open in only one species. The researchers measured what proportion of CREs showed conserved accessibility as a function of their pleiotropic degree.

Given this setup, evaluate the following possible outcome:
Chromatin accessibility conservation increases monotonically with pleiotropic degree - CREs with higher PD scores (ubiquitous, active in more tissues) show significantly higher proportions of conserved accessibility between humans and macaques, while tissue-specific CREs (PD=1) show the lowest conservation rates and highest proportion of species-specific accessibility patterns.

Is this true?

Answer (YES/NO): YES